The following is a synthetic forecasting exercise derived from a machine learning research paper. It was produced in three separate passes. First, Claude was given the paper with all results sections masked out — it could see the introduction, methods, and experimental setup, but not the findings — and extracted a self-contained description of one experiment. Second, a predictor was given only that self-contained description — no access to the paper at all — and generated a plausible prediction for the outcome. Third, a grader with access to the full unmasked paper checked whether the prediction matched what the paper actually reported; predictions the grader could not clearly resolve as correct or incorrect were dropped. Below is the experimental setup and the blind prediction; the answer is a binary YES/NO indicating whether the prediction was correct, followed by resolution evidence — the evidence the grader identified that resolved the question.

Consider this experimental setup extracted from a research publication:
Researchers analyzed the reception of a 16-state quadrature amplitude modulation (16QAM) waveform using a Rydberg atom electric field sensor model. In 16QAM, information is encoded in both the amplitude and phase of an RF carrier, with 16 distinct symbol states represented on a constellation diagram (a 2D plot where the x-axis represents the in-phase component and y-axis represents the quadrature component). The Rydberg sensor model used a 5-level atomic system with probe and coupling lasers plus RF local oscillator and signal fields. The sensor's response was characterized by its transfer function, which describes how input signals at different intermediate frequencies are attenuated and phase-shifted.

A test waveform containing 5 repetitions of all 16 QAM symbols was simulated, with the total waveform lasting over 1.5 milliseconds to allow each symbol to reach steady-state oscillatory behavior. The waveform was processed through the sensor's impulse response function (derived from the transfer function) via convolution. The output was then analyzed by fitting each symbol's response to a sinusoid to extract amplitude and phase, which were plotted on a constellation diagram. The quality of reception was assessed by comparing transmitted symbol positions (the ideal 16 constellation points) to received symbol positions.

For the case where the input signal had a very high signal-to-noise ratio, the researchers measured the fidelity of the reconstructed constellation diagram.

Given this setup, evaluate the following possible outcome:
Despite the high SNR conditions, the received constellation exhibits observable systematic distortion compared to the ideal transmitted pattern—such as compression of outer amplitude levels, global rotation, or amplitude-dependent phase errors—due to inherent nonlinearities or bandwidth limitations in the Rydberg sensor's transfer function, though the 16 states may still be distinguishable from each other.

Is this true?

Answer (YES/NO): NO